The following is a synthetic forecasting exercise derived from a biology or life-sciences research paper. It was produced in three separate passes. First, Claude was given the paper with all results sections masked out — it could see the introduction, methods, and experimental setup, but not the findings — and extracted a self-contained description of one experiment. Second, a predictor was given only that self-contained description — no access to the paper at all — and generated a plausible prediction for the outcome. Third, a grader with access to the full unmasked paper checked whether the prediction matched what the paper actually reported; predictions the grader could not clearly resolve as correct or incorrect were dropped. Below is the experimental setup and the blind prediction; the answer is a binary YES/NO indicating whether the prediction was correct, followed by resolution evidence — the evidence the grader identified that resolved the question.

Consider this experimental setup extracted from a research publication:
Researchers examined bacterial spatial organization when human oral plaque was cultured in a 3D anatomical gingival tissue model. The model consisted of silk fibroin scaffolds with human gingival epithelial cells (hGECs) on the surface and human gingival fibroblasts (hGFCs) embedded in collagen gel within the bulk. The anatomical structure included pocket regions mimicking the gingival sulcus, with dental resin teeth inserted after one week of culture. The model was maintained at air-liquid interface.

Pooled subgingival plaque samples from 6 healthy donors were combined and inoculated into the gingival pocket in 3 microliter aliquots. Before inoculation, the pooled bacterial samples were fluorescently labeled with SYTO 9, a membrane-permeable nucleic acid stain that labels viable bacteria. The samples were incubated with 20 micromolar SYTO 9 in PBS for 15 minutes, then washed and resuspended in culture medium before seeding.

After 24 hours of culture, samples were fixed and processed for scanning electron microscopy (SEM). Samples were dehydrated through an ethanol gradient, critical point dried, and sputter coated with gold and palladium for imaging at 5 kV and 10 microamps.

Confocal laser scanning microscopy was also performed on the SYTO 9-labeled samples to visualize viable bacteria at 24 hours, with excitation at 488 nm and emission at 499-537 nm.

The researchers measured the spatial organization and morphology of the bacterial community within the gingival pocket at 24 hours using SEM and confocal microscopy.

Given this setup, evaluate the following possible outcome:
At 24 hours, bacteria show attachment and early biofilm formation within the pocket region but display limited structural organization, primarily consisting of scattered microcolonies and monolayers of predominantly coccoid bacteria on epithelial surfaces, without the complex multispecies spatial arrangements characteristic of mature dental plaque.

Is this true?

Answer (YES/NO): NO